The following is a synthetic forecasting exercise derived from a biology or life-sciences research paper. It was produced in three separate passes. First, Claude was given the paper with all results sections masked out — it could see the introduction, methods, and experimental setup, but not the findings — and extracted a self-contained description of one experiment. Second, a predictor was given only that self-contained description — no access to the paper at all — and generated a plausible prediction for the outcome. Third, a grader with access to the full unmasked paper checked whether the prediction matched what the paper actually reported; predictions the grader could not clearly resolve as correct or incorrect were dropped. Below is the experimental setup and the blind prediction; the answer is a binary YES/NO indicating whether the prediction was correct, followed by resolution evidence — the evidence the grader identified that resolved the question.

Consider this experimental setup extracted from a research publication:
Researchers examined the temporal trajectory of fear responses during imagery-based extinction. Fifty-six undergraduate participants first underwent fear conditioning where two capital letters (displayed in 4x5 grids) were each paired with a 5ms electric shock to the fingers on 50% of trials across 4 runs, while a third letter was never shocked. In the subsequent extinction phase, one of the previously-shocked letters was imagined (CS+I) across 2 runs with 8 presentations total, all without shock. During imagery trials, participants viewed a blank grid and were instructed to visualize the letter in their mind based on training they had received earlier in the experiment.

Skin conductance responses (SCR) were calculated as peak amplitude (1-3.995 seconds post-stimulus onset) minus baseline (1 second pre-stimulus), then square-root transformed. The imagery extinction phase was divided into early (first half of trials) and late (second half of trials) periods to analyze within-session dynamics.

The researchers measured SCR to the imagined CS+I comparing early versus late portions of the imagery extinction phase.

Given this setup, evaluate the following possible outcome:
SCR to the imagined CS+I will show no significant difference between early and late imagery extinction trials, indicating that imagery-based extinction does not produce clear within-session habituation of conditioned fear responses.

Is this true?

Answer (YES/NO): NO